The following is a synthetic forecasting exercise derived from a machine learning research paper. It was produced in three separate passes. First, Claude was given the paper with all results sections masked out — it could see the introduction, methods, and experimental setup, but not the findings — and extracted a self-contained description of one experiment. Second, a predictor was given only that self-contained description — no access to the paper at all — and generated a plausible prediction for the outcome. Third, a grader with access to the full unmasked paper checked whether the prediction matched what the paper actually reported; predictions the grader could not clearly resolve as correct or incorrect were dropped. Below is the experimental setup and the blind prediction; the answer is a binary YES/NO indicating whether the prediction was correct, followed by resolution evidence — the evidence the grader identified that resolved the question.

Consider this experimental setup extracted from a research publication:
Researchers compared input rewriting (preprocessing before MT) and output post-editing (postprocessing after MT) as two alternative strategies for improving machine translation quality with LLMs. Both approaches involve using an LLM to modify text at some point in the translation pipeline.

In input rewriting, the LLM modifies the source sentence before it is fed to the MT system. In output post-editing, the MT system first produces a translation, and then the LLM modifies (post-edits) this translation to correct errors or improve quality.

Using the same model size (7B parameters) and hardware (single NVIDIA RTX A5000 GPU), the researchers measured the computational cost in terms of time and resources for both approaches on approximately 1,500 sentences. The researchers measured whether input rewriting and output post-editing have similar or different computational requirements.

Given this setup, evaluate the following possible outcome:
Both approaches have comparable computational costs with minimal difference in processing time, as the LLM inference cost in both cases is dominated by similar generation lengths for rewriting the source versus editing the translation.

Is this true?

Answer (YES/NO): YES